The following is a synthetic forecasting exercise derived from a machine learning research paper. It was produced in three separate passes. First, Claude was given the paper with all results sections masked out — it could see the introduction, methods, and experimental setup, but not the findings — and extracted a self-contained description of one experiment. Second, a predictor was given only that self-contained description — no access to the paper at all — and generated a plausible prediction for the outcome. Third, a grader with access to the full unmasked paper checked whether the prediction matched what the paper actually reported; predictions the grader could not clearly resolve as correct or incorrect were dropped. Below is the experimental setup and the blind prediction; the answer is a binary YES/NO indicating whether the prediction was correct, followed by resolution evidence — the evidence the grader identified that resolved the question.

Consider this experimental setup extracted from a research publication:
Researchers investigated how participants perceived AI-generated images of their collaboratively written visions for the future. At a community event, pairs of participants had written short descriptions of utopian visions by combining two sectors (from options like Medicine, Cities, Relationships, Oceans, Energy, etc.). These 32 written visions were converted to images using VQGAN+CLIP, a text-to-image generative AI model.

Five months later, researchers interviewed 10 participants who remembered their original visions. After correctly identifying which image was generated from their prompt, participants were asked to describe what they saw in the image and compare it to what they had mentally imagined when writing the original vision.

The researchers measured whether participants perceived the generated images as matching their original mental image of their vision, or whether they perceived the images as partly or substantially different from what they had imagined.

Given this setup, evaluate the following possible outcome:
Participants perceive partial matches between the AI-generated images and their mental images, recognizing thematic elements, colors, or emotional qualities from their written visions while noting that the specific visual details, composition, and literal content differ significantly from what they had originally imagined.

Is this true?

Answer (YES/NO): YES